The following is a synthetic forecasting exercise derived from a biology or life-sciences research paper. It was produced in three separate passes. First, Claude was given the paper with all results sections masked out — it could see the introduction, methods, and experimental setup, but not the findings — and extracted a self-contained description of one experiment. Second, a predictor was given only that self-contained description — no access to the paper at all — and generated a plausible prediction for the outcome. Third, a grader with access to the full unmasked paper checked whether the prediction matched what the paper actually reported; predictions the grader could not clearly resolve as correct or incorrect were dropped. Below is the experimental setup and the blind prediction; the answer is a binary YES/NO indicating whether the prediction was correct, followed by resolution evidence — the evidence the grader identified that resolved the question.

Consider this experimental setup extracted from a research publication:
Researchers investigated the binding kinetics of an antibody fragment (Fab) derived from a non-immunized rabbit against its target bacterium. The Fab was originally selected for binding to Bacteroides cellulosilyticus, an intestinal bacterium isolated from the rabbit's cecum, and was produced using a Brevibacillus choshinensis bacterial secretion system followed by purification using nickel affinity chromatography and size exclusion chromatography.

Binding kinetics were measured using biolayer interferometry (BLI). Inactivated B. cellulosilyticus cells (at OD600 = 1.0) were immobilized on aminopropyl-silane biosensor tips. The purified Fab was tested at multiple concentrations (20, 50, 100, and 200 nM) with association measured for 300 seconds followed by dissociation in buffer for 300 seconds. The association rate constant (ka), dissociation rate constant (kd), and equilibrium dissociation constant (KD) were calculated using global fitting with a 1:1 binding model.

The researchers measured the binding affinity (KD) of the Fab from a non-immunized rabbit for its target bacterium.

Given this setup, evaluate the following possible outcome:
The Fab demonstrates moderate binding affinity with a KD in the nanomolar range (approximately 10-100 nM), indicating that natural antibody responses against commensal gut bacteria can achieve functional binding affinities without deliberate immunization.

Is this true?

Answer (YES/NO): NO